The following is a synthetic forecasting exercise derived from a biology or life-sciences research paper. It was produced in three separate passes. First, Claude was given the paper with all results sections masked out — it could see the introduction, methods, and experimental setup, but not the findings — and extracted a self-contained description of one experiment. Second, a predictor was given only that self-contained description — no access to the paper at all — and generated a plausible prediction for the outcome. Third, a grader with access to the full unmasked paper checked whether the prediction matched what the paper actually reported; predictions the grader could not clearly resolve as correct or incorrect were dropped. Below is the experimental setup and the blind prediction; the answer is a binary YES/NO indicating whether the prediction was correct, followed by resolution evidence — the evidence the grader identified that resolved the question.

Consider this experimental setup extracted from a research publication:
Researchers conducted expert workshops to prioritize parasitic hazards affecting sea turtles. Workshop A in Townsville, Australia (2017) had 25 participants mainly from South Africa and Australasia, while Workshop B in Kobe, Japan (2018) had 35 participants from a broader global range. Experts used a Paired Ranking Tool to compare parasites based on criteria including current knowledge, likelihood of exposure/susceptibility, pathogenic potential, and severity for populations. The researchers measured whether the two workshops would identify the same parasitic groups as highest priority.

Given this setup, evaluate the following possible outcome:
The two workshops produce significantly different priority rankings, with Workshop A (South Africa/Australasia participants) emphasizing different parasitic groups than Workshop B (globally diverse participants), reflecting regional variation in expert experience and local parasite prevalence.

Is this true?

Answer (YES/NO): NO